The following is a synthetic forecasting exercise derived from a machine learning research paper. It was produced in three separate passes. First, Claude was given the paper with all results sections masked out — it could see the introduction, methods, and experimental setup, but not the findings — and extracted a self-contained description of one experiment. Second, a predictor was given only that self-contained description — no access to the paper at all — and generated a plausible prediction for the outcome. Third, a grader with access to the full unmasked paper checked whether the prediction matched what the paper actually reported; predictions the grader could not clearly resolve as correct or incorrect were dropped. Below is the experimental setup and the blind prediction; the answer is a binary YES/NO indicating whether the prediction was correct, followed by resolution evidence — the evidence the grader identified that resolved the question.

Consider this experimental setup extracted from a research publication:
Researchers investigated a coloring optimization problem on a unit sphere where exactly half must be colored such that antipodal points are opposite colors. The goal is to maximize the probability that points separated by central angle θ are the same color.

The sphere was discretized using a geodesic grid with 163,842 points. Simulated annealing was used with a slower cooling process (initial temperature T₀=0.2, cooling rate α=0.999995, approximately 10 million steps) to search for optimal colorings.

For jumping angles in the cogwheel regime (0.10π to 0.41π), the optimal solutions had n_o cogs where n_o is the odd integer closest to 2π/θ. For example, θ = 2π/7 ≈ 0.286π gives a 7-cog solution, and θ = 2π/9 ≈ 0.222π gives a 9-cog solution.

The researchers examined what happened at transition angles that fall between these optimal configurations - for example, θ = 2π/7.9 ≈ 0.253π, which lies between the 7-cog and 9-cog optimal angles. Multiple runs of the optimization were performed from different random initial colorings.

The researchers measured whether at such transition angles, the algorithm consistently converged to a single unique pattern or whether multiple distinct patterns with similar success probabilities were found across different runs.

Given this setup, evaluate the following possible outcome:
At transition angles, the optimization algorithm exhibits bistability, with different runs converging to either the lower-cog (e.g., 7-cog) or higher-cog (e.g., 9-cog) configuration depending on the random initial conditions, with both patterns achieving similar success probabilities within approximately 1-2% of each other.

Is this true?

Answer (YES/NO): YES